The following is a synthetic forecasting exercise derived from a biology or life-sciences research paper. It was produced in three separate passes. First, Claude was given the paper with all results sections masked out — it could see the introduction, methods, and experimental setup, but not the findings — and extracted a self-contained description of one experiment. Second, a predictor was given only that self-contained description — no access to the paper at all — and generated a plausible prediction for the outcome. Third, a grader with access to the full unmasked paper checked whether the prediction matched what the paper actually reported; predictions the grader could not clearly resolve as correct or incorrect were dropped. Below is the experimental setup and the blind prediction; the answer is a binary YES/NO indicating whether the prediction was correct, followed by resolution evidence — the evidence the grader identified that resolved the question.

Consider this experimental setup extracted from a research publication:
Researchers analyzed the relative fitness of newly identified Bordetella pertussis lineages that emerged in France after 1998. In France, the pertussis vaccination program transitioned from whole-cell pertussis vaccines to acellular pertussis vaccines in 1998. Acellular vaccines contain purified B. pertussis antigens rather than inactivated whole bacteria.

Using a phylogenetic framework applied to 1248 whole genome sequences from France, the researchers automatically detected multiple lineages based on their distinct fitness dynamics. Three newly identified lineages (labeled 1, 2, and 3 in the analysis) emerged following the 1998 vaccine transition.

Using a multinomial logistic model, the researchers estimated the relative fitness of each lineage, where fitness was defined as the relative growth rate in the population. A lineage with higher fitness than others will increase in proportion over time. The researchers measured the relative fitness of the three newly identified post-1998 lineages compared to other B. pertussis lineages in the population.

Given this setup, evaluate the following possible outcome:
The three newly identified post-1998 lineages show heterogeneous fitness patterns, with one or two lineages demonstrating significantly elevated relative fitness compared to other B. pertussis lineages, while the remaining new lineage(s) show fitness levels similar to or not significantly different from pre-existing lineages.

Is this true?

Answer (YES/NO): NO